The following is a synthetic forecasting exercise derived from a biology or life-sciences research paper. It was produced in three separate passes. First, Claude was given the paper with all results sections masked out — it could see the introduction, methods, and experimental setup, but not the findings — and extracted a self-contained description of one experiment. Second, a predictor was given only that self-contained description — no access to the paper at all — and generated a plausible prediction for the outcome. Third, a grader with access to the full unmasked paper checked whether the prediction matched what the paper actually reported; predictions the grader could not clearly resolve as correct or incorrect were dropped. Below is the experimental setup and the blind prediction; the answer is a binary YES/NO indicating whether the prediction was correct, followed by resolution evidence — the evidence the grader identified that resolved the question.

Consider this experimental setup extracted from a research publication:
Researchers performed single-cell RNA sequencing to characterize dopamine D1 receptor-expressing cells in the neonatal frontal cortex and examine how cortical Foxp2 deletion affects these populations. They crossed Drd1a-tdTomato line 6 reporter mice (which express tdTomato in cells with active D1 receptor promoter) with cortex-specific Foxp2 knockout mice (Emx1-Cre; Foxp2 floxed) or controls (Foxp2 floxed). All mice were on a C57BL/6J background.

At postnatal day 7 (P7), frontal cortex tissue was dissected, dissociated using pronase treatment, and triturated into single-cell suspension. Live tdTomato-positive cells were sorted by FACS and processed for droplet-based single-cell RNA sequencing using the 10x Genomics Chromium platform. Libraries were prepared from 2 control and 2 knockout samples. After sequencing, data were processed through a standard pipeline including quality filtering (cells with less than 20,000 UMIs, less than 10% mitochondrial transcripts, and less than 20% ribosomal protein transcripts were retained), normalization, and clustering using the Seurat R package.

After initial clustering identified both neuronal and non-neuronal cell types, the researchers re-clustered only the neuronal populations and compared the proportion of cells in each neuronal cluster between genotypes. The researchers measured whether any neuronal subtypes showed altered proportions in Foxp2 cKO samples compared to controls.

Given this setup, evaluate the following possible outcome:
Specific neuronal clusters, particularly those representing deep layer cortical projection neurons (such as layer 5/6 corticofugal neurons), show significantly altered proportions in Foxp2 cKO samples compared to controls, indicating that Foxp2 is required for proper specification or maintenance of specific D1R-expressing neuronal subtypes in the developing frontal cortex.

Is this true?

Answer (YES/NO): YES